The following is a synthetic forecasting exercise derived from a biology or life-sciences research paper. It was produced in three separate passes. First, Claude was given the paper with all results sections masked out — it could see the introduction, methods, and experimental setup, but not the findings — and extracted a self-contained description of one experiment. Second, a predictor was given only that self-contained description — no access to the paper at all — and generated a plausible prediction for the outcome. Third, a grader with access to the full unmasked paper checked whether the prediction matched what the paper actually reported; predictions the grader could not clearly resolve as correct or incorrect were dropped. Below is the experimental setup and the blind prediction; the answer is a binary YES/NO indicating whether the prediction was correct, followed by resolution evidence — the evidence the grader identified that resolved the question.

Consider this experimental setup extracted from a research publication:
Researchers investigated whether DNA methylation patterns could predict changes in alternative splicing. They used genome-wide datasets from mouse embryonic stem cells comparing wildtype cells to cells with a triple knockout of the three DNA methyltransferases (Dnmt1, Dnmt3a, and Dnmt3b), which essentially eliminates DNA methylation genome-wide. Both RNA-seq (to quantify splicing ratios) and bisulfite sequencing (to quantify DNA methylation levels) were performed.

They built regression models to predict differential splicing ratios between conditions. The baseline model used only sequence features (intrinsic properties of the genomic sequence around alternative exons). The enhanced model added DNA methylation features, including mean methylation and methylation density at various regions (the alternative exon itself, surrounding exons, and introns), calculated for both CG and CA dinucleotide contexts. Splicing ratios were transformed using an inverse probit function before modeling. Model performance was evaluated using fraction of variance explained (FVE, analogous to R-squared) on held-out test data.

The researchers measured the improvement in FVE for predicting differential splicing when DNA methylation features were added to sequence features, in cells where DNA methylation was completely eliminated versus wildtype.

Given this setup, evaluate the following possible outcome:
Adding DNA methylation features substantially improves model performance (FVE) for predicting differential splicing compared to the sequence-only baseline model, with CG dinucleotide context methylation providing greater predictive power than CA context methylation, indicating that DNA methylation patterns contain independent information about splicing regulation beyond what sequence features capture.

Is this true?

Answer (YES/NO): NO